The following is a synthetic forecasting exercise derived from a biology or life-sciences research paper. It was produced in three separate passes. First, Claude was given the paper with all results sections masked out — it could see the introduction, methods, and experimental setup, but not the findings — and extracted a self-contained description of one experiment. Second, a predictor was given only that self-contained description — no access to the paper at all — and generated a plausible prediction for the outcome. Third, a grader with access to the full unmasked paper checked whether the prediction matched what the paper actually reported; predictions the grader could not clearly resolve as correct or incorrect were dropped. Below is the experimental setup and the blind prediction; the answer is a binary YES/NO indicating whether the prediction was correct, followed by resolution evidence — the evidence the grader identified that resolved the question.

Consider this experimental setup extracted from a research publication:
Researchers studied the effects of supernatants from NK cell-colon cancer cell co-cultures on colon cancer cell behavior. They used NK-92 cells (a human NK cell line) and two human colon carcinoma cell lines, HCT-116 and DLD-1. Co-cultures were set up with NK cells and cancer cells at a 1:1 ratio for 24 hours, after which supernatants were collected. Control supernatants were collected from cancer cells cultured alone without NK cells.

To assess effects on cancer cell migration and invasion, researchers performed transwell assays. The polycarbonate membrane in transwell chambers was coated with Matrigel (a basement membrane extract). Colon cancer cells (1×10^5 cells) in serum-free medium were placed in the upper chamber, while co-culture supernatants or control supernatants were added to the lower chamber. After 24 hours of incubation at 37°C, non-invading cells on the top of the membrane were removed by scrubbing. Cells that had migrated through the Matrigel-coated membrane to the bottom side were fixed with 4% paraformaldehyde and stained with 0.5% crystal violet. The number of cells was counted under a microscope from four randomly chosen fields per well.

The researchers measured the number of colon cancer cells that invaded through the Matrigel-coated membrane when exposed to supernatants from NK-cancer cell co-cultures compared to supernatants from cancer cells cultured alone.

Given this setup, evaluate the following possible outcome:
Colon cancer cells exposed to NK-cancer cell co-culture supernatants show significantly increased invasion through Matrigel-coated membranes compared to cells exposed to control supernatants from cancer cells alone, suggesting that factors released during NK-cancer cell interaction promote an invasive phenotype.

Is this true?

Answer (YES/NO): YES